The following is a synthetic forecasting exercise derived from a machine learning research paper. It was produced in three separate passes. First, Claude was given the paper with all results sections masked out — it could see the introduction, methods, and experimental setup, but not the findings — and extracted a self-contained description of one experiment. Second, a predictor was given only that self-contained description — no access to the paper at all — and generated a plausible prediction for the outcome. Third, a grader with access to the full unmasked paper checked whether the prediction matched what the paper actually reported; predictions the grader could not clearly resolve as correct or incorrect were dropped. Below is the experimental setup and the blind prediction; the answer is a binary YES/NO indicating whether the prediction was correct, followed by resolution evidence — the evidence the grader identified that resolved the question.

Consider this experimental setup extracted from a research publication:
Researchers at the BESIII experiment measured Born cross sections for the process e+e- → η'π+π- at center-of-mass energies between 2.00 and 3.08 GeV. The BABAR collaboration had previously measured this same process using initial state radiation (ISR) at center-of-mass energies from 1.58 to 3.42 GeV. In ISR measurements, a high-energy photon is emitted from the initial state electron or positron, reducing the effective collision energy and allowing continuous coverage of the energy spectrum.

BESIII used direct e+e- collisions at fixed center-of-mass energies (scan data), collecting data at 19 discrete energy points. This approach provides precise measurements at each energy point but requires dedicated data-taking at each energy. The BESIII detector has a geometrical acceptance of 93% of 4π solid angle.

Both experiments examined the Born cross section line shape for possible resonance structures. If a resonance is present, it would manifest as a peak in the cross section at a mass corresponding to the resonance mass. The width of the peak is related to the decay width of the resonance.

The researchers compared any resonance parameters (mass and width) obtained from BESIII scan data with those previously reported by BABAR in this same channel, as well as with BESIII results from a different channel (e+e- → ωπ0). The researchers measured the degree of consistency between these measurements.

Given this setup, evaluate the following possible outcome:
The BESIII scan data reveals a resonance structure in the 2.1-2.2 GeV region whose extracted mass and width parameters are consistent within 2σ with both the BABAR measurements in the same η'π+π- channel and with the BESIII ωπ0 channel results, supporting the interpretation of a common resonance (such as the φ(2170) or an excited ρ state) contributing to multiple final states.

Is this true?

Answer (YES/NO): YES